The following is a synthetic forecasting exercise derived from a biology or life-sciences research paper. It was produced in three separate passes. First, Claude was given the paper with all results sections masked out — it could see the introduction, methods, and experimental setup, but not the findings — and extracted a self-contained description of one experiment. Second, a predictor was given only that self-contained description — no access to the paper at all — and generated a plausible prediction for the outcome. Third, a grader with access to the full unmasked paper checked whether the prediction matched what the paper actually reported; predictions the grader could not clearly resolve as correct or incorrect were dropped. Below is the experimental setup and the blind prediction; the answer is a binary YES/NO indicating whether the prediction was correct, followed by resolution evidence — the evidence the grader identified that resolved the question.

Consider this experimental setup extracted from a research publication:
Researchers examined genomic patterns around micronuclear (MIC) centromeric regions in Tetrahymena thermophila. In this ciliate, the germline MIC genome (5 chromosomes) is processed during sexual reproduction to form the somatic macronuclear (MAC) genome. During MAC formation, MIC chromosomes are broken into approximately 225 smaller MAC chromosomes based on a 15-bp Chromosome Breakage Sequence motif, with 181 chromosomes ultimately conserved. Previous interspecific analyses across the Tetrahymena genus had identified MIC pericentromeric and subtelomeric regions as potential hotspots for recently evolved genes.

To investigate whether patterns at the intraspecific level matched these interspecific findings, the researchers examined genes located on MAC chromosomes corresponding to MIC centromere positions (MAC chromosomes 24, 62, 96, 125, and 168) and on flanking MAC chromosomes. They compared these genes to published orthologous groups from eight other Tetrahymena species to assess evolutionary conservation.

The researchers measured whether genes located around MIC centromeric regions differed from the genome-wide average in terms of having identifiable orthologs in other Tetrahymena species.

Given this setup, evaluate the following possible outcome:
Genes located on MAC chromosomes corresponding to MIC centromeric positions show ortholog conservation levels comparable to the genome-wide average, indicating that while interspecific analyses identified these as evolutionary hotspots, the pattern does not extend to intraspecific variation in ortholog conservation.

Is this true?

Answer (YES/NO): NO